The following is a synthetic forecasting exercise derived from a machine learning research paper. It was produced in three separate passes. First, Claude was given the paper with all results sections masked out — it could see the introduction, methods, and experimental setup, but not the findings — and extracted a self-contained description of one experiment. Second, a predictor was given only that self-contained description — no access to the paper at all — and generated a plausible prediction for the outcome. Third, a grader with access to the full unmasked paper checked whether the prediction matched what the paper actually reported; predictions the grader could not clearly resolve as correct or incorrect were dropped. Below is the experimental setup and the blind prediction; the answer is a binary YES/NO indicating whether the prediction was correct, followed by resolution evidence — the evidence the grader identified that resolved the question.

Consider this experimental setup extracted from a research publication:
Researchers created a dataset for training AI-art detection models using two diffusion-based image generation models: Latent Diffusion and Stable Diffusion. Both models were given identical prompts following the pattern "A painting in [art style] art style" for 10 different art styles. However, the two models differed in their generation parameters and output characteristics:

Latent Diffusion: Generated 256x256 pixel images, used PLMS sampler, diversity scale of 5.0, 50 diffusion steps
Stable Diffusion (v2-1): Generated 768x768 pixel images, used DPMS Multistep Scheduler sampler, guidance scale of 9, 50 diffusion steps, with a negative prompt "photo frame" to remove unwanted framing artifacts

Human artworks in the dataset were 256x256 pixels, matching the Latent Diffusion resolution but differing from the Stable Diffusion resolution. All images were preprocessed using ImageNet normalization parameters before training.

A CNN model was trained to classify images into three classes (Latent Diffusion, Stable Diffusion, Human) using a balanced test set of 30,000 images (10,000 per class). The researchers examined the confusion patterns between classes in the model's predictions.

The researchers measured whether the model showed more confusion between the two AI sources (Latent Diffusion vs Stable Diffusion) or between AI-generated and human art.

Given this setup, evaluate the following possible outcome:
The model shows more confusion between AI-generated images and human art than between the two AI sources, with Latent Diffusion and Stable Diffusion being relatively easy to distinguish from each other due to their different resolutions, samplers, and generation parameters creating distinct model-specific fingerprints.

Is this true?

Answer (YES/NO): NO